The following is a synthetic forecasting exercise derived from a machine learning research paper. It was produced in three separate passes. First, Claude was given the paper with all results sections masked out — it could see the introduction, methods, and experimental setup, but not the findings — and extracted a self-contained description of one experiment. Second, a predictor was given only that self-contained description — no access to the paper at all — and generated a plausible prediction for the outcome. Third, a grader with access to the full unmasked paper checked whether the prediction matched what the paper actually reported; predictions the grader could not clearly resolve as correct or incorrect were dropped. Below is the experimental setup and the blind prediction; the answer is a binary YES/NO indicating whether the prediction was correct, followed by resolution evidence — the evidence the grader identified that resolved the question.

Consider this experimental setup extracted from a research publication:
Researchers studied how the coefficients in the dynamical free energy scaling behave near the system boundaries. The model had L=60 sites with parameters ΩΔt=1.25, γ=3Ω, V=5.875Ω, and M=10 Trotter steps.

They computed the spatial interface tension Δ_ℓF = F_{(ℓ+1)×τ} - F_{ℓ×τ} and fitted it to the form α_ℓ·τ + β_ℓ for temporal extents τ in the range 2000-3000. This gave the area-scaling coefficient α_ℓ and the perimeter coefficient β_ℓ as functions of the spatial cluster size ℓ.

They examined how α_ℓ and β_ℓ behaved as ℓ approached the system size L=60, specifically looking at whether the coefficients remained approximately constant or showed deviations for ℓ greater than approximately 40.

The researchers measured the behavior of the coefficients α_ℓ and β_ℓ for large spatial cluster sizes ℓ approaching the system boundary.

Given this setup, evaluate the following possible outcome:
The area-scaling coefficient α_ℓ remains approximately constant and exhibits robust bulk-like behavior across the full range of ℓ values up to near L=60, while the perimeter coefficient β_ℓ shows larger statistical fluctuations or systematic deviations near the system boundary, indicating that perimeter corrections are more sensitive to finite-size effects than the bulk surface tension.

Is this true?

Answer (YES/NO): NO